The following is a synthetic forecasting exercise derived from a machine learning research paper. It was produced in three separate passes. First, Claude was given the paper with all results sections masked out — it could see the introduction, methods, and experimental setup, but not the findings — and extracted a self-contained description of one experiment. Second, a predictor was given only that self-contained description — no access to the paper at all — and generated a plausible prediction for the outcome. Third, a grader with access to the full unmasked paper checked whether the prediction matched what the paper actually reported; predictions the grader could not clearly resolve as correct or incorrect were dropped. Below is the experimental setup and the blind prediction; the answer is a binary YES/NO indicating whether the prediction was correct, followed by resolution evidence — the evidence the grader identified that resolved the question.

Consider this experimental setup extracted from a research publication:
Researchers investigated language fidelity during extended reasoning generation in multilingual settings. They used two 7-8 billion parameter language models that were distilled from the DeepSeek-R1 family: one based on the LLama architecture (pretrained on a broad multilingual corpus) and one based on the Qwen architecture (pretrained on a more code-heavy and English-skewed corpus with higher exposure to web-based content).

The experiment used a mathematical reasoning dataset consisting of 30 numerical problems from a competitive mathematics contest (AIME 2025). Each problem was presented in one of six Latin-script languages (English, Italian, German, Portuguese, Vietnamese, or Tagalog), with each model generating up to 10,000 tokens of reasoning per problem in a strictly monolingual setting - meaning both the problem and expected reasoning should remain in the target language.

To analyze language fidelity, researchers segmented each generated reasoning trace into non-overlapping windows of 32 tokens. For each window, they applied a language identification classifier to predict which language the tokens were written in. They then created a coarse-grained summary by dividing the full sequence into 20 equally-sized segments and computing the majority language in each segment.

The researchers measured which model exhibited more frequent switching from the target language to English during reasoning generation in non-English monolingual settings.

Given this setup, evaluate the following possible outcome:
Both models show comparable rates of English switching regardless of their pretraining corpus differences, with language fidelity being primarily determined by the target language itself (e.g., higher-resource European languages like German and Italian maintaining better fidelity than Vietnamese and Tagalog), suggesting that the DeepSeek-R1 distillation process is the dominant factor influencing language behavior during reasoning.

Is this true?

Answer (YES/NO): NO